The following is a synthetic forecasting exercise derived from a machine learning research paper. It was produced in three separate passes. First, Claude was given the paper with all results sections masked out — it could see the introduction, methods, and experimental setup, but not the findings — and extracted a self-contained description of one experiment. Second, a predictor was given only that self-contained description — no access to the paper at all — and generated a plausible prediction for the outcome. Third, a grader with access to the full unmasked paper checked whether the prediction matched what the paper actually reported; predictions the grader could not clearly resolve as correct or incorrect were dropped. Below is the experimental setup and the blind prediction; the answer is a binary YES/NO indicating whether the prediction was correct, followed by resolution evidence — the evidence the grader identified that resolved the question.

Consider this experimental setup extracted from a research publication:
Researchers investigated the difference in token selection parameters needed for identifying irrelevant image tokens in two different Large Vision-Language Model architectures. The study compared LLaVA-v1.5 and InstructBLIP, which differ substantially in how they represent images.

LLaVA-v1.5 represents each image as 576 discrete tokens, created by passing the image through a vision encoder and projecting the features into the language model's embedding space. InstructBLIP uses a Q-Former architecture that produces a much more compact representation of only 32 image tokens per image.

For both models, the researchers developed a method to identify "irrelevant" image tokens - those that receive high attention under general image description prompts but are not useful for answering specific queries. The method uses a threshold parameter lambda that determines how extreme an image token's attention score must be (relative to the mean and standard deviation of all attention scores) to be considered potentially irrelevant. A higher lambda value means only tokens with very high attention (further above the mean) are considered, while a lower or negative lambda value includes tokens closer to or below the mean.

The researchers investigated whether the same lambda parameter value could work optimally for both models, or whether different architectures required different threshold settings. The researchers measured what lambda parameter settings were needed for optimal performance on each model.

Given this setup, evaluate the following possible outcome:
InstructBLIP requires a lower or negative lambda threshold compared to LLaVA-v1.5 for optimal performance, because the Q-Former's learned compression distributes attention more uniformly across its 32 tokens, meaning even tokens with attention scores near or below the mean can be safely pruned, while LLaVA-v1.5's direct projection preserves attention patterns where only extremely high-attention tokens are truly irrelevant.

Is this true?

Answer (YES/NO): YES